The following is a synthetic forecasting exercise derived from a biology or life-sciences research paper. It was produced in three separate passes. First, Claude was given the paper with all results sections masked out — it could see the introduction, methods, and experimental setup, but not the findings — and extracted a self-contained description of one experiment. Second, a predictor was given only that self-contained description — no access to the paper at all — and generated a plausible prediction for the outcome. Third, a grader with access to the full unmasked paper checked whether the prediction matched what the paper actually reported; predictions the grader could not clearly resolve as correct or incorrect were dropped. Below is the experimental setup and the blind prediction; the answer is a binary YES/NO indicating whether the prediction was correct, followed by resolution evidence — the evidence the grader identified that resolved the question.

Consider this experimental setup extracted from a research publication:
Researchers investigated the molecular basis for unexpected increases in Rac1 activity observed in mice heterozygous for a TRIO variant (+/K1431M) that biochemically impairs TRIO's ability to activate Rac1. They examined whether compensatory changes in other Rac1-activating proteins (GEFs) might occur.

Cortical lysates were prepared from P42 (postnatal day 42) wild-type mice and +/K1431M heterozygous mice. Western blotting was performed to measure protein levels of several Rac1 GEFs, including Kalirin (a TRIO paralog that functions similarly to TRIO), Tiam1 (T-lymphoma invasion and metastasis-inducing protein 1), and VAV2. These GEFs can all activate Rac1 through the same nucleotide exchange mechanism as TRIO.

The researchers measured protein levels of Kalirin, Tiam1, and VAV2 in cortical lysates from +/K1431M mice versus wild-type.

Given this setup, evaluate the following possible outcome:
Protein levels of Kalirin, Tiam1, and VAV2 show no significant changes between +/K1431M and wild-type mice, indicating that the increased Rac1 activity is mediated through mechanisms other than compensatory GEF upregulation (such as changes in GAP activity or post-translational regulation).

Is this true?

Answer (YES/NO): NO